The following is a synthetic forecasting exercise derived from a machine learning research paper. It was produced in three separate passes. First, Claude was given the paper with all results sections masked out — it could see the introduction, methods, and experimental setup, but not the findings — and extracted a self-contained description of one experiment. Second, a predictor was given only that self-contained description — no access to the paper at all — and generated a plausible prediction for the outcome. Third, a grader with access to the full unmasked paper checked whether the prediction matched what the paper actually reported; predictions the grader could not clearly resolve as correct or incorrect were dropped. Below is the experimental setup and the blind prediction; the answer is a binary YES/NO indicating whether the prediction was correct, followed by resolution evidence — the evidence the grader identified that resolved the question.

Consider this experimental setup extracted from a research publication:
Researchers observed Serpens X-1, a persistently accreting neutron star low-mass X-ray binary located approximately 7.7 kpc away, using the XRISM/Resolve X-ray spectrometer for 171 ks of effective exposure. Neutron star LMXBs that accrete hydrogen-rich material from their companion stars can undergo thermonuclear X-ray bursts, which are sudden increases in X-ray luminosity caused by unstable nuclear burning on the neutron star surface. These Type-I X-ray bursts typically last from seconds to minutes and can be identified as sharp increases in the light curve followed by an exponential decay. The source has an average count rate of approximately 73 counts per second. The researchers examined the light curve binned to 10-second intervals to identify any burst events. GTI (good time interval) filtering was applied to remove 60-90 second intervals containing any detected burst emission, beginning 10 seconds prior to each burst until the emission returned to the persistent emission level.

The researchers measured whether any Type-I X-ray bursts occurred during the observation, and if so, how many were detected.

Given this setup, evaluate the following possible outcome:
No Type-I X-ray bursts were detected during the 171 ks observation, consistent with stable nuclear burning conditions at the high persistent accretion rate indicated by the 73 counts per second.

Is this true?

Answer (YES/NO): NO